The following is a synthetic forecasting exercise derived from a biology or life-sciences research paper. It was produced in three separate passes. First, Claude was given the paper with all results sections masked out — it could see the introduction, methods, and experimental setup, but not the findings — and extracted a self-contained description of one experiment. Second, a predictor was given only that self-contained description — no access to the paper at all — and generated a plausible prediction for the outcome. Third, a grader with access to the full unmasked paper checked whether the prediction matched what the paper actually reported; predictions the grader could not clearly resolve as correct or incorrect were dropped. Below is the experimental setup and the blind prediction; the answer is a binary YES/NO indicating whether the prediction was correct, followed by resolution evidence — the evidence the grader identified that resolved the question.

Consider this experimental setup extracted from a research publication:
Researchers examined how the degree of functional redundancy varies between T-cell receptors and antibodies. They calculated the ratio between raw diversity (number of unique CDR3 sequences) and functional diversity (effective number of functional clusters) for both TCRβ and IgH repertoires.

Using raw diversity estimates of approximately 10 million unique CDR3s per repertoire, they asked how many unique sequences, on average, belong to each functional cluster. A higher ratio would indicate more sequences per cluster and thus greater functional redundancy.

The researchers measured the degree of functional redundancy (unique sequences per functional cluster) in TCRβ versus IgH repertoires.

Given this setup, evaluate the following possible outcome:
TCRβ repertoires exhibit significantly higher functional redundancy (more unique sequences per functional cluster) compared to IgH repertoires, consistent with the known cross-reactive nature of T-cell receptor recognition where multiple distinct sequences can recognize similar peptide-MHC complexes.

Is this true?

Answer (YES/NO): YES